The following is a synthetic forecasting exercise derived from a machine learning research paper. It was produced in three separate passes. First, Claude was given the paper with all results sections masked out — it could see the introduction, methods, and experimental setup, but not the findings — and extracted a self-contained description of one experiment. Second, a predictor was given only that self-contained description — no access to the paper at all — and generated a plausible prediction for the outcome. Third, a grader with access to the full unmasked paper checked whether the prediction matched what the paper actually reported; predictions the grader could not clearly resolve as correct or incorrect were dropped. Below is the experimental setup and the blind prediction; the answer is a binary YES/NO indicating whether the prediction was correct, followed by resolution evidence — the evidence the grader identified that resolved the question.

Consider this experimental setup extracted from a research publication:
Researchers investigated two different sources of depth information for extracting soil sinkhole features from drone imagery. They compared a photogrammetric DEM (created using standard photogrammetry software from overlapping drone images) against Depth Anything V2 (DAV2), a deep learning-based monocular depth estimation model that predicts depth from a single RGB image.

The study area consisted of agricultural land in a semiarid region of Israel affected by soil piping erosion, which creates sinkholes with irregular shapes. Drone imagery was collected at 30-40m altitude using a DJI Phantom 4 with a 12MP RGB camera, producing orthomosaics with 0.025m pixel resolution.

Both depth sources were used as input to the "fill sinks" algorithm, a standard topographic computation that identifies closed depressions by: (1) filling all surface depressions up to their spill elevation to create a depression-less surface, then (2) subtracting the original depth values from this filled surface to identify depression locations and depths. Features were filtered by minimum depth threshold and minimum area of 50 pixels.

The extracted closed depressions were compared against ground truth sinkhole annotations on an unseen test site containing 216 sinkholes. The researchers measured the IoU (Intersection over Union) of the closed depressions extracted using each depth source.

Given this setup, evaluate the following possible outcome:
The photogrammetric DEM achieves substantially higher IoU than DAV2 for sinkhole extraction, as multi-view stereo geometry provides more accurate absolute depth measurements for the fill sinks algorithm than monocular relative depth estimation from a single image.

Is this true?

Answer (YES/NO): NO